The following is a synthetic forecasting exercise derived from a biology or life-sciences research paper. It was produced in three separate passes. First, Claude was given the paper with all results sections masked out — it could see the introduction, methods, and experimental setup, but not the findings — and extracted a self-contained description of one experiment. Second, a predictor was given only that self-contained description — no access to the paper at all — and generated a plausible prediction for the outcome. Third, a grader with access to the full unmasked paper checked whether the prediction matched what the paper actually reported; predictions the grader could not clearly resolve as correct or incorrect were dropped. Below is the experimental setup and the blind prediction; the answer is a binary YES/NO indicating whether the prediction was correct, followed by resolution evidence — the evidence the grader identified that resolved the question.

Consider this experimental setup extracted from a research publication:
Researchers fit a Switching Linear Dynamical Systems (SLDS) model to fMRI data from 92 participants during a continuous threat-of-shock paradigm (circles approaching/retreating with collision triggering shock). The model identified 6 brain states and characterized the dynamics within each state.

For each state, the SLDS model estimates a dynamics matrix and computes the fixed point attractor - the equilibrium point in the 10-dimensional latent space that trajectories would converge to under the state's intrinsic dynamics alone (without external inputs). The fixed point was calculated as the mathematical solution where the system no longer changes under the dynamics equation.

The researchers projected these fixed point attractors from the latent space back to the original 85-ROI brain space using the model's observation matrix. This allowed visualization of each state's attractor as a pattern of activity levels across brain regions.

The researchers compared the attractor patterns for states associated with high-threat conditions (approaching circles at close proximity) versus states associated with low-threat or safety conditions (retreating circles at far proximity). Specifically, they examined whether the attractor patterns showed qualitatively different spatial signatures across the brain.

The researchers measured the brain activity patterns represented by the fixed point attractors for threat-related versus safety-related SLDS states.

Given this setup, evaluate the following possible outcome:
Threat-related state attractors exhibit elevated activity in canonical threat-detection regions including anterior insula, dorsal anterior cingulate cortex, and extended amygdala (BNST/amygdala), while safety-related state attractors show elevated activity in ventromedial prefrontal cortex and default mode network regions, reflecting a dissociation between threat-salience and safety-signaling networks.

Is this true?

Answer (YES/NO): YES